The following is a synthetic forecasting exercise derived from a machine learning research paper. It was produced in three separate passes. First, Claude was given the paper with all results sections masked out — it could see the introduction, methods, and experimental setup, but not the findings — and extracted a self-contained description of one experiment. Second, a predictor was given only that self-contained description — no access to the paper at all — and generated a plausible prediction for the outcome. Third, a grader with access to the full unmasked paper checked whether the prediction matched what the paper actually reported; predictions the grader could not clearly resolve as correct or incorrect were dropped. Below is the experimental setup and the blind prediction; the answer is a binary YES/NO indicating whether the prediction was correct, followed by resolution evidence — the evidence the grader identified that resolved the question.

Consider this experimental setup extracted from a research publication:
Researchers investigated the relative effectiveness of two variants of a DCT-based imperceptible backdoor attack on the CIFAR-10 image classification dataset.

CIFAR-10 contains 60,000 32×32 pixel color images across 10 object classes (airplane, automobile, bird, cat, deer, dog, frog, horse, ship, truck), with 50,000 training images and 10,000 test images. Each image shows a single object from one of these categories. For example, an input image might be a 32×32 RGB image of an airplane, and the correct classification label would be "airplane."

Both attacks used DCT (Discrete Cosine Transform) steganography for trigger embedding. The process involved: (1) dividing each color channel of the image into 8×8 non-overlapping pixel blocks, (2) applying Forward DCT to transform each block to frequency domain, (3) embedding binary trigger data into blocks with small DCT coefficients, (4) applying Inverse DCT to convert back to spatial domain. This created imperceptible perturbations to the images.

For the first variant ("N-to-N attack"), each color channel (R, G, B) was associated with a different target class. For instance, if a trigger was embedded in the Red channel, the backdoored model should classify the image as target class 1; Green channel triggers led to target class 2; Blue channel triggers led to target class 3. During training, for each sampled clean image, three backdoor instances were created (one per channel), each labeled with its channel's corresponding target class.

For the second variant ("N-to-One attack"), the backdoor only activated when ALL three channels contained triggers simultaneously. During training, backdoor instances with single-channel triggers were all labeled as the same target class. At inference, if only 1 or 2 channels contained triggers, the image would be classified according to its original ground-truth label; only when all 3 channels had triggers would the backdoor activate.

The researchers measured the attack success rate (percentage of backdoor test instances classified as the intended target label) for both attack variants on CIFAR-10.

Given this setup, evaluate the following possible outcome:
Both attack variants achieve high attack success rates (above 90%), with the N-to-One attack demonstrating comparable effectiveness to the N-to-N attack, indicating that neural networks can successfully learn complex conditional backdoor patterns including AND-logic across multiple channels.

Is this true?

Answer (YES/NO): YES